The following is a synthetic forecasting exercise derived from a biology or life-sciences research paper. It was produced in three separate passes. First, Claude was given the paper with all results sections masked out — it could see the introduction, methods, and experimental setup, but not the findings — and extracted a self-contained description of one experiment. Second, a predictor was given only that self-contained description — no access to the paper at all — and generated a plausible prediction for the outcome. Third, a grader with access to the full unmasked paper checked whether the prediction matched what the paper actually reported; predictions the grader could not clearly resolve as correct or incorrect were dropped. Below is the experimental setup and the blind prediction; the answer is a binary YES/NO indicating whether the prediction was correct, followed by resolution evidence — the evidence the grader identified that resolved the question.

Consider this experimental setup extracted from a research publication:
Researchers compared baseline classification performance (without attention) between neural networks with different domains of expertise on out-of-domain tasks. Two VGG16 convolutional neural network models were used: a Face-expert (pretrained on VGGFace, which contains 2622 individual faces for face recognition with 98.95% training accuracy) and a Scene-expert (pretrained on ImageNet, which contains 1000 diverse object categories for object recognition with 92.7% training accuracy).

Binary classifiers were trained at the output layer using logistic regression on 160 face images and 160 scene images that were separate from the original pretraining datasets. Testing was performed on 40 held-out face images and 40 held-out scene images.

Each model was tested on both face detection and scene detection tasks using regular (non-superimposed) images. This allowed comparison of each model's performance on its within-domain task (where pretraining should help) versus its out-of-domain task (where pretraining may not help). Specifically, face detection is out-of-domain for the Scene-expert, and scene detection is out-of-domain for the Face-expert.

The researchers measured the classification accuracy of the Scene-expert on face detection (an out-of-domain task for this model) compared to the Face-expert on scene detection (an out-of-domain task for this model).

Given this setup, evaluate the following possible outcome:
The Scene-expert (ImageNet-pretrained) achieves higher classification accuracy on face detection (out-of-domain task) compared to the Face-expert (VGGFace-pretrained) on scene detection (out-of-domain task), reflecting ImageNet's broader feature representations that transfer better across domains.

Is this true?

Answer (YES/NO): YES